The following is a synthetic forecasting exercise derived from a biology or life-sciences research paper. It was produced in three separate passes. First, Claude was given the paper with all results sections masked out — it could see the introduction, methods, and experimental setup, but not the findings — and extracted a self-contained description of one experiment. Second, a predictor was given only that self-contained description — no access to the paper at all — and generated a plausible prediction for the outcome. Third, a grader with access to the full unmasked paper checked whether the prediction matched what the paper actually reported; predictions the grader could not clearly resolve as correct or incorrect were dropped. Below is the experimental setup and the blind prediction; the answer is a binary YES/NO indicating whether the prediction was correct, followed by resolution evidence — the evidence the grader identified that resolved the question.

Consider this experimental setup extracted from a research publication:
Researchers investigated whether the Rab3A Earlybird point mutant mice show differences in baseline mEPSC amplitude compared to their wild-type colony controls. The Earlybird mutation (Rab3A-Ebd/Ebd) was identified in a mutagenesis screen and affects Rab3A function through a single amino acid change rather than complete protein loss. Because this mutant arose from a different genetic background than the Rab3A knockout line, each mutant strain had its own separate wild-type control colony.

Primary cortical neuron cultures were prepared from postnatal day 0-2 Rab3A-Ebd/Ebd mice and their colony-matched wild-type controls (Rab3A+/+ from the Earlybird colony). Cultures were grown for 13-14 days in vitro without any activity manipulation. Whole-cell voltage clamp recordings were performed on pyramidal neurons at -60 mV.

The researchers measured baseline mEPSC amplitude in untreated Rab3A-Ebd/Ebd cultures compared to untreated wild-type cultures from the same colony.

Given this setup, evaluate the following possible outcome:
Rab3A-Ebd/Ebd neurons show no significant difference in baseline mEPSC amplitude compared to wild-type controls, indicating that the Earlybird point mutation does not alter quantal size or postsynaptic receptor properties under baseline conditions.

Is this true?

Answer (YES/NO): NO